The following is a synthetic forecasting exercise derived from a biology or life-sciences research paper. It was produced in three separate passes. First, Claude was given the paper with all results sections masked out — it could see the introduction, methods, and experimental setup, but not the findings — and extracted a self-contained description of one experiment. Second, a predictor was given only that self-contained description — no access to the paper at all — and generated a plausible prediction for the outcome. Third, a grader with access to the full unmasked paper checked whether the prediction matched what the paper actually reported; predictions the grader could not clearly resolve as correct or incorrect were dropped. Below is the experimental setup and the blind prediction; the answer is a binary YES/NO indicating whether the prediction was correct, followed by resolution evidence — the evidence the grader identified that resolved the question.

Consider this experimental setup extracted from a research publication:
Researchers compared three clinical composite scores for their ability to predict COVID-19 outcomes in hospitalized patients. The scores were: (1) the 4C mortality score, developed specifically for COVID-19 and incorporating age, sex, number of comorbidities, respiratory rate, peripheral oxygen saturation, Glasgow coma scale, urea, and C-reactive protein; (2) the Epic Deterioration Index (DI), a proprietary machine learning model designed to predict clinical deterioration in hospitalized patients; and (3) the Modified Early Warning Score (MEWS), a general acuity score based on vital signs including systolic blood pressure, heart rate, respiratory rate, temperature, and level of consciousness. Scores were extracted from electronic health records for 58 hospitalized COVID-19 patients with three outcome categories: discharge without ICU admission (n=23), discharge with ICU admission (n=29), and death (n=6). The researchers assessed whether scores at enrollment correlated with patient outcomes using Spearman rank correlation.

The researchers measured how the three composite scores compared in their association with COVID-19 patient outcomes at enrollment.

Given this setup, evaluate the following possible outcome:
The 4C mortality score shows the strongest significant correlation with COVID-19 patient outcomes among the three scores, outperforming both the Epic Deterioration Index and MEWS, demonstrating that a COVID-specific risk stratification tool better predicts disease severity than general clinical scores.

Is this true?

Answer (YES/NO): YES